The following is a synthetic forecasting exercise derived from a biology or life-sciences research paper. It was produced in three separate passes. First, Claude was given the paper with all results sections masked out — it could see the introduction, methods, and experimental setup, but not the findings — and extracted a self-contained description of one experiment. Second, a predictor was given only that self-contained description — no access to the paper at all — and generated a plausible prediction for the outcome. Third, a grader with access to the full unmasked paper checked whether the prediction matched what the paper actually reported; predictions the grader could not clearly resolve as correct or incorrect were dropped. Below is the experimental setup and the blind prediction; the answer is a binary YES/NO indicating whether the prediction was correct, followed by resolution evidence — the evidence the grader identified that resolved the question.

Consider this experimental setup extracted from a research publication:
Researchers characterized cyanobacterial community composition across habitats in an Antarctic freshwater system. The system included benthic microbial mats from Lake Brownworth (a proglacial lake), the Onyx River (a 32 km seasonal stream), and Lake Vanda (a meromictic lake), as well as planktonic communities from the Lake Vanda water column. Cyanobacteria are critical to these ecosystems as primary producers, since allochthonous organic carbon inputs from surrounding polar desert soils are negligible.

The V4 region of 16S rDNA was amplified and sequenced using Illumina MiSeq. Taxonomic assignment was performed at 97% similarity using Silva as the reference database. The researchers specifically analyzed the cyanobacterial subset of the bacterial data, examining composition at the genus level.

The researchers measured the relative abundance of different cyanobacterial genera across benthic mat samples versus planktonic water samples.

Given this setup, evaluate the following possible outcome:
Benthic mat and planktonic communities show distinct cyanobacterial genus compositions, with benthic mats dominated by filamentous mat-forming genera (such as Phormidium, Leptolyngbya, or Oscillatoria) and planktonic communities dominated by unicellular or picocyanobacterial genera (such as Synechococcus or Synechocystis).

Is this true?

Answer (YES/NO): NO